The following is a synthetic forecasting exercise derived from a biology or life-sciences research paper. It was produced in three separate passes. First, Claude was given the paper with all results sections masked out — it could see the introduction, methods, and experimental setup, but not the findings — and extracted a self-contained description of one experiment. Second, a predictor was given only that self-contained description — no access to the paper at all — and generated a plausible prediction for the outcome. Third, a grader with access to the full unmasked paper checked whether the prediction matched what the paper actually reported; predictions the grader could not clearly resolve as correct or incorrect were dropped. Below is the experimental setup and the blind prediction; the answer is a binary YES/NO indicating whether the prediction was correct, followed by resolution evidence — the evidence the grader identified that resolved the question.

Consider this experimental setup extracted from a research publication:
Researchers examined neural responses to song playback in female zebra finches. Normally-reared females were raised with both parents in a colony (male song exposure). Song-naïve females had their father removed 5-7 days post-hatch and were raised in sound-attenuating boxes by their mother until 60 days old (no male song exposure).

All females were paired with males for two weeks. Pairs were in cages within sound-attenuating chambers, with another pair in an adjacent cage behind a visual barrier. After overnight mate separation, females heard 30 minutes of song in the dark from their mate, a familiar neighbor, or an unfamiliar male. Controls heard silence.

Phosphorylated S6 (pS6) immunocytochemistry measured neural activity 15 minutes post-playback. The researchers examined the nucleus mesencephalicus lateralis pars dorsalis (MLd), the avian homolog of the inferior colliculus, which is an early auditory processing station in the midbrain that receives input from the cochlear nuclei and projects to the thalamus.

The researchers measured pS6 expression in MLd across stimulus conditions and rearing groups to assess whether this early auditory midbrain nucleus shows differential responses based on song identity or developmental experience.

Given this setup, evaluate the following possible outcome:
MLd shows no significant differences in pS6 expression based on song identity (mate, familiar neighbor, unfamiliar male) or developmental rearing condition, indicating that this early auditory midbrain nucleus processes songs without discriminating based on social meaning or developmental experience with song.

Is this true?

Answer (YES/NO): NO